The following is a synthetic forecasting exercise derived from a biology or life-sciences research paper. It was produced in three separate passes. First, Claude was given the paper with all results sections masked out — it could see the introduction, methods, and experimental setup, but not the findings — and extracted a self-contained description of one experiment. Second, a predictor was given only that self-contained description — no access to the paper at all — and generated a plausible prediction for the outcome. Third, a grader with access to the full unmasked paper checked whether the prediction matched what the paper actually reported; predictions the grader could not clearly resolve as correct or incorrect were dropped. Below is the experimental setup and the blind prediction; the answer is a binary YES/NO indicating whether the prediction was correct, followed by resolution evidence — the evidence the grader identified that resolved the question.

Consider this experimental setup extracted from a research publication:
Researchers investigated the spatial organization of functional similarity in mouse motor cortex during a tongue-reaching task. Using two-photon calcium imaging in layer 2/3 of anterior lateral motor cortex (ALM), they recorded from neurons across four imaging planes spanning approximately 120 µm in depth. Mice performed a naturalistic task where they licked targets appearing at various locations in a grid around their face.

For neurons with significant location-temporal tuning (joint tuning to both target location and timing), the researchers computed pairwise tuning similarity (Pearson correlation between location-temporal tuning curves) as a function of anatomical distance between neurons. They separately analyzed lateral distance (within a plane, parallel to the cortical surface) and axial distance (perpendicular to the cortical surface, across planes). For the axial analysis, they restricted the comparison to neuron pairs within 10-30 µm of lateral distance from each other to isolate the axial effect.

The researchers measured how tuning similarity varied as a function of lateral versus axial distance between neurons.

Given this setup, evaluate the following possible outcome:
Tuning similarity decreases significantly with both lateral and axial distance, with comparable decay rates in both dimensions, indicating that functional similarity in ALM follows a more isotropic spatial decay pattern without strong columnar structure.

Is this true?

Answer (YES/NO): NO